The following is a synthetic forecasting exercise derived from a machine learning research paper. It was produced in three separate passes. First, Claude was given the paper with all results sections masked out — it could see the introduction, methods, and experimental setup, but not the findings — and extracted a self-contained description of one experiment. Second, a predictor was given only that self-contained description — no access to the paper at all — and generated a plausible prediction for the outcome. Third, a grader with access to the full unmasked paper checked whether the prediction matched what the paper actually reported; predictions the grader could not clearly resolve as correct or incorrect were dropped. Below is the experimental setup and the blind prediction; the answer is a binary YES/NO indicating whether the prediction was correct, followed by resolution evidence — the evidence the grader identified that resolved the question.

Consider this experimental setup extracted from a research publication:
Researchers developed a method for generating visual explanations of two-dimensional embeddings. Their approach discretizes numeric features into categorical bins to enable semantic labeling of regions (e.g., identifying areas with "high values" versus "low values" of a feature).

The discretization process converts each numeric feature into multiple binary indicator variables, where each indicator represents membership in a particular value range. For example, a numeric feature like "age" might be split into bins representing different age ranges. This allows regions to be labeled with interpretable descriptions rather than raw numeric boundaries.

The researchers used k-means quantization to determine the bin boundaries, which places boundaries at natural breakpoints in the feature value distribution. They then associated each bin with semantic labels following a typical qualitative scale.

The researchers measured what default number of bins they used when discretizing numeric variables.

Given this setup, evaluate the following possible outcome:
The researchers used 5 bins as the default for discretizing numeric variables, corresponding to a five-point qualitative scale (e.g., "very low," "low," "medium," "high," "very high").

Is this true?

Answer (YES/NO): YES